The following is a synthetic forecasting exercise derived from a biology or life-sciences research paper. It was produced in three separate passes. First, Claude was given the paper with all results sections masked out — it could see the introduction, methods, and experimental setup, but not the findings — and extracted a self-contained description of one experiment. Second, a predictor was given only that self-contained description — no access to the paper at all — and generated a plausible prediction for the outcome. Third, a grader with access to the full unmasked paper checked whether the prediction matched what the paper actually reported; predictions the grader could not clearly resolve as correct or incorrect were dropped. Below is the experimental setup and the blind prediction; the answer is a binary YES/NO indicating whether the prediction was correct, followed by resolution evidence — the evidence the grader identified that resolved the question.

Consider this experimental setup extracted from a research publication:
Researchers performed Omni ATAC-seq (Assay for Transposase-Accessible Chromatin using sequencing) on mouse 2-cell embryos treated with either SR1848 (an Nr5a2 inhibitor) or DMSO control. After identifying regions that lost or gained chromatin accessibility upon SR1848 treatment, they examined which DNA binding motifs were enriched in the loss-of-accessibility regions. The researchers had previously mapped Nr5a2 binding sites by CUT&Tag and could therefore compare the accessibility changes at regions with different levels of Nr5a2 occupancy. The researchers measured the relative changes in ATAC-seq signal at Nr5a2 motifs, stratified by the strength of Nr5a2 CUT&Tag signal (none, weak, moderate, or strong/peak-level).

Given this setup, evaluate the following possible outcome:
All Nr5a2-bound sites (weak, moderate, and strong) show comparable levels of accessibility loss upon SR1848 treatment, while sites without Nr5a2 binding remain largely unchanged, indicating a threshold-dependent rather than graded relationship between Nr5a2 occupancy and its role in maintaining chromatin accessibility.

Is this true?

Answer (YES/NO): NO